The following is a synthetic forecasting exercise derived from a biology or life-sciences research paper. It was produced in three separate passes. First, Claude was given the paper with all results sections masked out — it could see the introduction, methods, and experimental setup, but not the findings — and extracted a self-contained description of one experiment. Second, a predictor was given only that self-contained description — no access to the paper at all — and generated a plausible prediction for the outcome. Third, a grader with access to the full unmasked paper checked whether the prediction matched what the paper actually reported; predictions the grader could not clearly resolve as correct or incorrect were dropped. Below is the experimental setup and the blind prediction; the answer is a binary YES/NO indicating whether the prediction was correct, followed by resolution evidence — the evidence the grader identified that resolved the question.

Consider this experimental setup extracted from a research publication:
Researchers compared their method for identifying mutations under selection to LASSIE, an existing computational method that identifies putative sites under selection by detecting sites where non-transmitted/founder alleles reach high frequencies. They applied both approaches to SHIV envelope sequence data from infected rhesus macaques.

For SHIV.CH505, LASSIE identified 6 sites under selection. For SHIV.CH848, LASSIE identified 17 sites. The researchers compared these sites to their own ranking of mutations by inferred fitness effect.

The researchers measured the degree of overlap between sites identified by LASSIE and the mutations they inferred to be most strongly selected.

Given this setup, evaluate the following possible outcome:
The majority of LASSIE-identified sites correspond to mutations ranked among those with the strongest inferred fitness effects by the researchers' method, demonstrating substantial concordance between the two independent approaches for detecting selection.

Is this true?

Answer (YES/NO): NO